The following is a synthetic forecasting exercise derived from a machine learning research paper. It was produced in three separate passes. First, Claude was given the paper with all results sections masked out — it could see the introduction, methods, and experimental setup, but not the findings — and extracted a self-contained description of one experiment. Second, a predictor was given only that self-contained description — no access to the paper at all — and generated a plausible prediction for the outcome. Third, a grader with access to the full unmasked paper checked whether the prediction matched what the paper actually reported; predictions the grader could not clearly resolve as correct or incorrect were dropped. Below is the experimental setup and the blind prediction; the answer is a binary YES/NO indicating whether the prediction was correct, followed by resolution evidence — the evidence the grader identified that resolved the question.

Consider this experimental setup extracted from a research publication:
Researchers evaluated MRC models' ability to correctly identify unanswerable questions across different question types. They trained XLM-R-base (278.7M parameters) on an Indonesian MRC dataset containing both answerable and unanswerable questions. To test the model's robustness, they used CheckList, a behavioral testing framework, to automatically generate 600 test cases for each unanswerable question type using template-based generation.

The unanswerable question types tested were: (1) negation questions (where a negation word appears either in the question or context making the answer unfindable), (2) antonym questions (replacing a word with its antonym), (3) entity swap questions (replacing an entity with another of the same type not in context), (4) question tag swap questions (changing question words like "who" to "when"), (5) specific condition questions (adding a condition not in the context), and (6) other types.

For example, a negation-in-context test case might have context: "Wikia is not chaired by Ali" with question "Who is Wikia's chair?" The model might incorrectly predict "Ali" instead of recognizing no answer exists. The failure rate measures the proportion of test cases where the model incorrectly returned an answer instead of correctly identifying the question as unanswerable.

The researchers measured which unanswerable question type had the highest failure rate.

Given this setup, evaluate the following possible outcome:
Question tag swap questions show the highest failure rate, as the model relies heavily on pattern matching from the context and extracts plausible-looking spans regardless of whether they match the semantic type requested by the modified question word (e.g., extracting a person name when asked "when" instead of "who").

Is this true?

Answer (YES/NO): NO